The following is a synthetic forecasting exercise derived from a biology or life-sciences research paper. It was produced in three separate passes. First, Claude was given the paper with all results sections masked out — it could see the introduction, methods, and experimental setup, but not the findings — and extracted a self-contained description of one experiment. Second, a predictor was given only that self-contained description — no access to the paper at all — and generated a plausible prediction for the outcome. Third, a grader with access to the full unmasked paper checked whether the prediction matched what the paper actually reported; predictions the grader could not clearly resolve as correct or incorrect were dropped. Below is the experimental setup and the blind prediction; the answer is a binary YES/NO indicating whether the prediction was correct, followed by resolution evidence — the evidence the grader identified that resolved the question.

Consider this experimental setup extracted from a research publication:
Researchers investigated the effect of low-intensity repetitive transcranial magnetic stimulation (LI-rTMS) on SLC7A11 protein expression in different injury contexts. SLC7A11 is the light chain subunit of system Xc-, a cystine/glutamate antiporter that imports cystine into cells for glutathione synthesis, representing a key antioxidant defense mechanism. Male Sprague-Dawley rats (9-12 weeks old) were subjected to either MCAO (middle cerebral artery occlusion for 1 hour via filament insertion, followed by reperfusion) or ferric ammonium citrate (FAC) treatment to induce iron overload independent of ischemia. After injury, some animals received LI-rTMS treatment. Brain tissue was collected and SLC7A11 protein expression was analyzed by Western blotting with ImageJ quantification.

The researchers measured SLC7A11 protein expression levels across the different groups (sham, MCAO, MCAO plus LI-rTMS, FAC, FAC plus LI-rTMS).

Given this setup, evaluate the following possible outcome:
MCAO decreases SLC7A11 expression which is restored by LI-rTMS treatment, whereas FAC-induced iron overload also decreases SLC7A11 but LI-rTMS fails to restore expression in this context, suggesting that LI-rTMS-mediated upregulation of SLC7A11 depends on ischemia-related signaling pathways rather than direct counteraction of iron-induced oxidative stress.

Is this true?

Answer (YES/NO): NO